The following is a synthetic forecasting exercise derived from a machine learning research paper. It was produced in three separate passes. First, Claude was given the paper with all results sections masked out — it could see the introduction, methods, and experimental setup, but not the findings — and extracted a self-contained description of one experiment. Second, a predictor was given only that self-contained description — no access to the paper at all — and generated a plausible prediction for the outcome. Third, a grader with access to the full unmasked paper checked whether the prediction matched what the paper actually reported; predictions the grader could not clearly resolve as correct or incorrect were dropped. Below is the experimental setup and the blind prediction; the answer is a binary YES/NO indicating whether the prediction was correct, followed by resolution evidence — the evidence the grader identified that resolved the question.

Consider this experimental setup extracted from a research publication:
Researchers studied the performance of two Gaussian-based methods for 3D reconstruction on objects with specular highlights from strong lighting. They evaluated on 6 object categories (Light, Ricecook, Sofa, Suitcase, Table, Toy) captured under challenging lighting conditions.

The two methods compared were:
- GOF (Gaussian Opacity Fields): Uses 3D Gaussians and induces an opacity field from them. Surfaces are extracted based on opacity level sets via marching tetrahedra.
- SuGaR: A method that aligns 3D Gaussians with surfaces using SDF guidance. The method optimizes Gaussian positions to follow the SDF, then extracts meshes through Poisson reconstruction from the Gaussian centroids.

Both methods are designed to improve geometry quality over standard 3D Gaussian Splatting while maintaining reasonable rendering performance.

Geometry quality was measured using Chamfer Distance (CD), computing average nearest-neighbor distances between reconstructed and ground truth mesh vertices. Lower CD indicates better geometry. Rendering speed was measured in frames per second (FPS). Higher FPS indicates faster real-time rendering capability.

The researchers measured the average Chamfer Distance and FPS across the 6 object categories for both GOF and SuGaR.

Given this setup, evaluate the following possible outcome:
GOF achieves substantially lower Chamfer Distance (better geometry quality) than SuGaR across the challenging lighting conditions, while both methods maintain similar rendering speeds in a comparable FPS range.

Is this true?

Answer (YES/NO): NO